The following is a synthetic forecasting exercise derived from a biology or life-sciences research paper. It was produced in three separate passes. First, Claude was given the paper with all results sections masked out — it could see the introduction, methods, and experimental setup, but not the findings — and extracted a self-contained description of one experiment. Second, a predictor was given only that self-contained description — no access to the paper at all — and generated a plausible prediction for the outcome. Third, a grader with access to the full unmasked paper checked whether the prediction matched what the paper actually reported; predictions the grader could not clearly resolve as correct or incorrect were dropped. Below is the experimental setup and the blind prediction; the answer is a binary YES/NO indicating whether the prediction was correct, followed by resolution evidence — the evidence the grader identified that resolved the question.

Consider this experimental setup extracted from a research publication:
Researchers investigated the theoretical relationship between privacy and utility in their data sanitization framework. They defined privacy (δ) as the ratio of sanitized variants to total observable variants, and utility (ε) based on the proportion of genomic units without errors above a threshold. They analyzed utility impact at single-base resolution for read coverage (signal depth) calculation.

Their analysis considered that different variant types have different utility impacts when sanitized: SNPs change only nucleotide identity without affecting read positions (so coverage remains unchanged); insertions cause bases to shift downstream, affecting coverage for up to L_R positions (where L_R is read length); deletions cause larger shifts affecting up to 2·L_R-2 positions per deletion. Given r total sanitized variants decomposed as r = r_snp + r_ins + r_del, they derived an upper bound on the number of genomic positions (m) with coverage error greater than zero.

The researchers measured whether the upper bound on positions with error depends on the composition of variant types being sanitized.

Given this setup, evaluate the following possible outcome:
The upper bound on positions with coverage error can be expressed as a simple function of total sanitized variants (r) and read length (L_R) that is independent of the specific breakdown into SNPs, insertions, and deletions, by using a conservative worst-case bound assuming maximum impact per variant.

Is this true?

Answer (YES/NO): NO